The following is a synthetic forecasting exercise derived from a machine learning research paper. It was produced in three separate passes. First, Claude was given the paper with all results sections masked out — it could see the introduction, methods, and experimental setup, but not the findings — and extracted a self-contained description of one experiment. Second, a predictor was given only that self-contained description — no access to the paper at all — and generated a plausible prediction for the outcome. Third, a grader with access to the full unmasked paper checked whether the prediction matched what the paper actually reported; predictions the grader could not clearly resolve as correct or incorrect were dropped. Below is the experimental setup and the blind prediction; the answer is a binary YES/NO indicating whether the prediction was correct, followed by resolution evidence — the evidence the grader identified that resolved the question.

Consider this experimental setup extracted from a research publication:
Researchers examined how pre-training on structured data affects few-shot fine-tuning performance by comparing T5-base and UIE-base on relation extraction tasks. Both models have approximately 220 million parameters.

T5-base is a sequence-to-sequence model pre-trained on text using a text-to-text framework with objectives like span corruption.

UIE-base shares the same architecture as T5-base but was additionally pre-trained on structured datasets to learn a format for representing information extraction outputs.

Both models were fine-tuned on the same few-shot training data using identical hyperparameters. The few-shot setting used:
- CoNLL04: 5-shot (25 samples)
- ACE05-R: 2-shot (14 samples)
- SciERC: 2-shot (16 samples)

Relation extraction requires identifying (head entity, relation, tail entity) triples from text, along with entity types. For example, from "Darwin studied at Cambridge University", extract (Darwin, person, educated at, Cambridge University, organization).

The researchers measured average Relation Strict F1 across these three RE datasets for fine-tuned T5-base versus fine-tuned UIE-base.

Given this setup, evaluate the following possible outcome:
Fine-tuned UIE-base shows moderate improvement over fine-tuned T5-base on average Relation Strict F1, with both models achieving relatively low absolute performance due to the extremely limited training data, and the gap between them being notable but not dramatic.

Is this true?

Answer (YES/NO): NO